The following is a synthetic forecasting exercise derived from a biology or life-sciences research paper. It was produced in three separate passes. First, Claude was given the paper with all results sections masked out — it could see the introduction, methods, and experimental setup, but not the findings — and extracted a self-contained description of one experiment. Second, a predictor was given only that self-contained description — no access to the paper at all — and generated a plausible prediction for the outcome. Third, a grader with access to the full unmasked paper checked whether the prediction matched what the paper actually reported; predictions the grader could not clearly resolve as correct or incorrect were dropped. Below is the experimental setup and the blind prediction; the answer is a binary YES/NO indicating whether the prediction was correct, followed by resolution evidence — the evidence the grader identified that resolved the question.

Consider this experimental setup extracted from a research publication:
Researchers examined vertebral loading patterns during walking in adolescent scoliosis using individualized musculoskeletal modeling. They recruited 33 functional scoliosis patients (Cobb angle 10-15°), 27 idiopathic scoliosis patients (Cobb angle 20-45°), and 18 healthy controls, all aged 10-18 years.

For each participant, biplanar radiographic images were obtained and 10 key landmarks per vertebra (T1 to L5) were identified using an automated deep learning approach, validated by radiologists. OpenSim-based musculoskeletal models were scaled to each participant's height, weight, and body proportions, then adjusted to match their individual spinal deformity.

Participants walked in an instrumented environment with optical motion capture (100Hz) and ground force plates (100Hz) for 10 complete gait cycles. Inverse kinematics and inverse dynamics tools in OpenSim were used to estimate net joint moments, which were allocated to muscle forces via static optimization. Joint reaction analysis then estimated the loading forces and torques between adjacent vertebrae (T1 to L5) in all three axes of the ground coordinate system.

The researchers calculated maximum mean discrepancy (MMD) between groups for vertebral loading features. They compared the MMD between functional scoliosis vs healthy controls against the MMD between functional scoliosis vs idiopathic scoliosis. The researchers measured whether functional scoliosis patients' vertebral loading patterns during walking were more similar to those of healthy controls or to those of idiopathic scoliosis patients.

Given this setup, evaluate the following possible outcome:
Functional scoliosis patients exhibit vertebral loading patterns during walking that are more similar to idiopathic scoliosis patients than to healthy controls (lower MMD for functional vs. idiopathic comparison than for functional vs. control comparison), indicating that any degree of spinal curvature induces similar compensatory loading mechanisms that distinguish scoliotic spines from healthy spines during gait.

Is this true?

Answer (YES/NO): YES